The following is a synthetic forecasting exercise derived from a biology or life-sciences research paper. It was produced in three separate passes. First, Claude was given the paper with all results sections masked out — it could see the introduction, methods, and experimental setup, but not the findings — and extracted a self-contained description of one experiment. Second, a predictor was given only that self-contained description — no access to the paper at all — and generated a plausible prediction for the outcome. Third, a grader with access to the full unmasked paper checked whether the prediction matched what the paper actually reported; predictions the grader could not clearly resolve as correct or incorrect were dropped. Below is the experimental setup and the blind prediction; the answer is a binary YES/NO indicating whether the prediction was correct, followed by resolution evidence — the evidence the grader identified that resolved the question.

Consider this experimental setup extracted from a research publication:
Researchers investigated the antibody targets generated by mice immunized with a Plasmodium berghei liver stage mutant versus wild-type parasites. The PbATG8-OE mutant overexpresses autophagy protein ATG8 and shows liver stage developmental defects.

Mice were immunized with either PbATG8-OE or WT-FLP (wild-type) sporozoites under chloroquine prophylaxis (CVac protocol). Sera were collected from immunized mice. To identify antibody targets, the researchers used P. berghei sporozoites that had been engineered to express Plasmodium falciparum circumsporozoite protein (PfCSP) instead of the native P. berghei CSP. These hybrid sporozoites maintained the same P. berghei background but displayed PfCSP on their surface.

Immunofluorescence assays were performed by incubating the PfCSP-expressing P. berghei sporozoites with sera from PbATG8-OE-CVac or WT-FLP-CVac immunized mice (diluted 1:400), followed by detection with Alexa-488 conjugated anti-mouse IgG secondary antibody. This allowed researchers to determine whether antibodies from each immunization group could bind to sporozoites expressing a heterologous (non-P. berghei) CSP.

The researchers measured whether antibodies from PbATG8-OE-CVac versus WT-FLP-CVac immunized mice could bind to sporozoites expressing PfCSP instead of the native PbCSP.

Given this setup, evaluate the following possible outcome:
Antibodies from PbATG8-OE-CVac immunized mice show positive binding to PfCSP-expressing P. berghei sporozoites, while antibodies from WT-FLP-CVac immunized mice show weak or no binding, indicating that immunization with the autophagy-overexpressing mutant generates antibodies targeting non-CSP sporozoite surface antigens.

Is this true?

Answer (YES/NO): NO